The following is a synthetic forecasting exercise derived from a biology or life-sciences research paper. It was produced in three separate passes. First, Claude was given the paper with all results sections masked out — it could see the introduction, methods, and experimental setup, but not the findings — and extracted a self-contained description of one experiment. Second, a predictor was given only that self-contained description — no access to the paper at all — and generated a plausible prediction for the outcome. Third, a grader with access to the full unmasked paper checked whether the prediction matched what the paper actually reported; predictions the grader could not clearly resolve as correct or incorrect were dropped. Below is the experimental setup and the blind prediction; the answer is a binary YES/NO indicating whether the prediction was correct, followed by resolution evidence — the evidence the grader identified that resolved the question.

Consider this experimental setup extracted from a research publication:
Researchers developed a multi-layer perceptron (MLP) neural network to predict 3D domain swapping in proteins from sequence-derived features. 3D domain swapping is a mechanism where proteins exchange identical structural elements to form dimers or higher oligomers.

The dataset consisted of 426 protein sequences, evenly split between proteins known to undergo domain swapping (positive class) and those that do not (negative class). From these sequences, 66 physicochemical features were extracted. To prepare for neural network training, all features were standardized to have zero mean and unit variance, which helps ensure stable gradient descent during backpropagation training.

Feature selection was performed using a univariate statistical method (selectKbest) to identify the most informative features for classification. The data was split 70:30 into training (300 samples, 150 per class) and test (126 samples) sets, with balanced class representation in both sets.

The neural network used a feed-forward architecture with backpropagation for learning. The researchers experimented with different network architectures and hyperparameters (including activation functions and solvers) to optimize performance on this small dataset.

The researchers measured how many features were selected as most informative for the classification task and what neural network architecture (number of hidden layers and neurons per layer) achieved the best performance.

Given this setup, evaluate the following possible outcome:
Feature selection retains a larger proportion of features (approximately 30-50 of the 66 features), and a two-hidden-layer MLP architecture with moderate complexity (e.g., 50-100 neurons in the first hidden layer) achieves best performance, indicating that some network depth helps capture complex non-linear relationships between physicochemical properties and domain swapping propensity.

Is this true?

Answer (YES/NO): NO